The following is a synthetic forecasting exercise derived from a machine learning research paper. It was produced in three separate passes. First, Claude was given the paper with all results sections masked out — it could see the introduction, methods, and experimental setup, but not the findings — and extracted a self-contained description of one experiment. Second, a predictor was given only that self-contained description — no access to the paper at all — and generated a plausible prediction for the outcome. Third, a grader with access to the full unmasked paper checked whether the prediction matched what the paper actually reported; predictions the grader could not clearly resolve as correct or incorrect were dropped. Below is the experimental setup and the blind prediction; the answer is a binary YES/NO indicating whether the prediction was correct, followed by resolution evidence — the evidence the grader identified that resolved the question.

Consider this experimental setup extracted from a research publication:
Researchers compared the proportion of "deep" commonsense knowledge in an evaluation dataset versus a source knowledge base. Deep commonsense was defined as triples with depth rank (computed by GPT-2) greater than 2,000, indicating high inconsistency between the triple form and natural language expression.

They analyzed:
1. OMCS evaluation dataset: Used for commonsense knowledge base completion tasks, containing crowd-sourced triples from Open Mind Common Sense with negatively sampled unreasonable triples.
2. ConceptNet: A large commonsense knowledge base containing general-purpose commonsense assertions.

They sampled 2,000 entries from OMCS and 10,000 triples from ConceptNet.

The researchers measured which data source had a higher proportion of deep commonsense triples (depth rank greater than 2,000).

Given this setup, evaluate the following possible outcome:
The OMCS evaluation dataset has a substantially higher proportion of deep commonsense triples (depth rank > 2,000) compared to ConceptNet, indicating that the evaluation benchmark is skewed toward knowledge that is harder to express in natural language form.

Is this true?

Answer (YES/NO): NO